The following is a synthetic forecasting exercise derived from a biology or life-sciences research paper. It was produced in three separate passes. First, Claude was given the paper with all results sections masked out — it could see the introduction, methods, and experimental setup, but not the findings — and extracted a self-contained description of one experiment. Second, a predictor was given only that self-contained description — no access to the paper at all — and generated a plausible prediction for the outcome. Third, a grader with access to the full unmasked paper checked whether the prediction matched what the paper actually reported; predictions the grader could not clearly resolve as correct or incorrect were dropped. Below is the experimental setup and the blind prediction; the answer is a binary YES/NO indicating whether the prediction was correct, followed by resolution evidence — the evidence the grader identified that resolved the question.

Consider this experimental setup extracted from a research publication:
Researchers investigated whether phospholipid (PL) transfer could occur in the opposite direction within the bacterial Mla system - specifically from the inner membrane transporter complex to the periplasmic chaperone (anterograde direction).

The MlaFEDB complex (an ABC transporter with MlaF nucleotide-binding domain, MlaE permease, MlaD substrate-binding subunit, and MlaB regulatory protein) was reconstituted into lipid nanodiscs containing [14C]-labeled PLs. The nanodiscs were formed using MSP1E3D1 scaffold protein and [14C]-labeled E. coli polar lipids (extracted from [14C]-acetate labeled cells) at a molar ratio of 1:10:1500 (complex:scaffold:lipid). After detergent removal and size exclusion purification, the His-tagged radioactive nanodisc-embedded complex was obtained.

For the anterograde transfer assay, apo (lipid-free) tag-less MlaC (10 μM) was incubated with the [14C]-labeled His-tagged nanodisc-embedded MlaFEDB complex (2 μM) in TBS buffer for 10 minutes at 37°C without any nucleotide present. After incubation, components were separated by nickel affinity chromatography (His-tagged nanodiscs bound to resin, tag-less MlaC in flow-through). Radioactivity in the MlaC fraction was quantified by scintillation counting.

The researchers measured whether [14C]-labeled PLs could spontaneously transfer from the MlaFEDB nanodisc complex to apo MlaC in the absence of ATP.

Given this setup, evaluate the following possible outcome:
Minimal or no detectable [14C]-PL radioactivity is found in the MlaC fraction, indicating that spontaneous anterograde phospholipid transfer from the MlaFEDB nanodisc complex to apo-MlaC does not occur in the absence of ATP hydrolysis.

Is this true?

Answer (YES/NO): NO